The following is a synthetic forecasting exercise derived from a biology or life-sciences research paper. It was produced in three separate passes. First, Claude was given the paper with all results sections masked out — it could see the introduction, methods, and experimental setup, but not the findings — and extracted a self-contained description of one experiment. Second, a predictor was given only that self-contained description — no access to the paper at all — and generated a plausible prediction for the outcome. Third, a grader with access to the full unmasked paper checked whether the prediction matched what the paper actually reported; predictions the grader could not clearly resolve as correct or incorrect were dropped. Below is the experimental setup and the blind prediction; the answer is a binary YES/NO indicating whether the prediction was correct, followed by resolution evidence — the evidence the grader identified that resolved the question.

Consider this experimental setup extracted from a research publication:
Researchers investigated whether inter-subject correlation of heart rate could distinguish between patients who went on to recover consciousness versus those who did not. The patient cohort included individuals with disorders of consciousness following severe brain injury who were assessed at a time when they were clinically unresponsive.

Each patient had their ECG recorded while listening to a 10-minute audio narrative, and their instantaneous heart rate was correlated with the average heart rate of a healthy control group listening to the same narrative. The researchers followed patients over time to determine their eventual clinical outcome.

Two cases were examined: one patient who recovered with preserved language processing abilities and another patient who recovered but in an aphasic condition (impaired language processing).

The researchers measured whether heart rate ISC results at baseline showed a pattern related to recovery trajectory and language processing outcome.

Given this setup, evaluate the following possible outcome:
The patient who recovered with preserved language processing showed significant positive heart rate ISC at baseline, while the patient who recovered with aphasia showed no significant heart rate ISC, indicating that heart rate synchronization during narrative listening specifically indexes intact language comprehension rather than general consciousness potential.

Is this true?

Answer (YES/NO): YES